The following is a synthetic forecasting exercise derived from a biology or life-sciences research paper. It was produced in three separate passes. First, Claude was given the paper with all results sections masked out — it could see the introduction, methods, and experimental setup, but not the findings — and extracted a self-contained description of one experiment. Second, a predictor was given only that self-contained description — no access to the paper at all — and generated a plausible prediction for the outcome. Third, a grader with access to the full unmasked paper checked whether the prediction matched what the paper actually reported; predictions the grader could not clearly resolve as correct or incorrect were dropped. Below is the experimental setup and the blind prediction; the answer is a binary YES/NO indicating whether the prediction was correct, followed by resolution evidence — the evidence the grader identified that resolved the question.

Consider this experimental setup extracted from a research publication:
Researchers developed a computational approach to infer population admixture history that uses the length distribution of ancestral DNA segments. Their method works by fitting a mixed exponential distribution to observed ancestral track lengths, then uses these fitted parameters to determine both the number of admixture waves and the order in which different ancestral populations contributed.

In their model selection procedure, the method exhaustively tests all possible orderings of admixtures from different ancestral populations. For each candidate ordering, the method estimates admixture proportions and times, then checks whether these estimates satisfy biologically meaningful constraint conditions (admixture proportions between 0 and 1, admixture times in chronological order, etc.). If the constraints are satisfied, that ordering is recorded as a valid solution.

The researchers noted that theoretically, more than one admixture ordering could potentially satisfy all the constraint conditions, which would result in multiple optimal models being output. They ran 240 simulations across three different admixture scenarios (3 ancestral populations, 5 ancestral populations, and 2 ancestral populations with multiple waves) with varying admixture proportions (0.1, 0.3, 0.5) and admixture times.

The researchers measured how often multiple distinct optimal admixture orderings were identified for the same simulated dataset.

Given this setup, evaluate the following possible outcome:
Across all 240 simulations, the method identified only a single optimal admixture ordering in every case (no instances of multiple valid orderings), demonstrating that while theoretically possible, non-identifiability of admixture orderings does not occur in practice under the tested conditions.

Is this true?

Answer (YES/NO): YES